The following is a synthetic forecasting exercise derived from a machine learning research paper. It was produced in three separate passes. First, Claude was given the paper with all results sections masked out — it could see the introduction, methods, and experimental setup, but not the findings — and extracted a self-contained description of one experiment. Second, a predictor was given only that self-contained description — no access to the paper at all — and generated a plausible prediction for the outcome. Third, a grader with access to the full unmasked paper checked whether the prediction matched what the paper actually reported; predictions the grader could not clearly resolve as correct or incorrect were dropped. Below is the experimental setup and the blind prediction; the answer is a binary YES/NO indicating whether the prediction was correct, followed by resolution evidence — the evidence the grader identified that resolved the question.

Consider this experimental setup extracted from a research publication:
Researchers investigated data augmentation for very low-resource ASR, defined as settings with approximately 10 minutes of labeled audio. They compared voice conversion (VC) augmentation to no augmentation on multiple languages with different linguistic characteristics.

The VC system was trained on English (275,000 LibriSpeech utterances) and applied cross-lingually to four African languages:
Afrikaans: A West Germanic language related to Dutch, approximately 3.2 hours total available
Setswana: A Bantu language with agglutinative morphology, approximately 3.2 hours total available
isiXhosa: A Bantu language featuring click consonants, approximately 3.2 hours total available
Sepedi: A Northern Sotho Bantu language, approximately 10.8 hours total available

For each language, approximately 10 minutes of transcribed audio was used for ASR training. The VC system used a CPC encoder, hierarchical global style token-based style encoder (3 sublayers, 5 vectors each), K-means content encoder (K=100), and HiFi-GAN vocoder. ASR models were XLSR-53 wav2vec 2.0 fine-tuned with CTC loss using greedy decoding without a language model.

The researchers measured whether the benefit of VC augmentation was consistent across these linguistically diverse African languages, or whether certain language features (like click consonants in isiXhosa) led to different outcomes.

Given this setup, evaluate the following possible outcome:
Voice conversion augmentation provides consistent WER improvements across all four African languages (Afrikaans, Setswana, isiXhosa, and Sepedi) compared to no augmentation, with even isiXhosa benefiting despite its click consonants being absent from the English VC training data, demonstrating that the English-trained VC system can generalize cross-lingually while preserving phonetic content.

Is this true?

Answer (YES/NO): YES